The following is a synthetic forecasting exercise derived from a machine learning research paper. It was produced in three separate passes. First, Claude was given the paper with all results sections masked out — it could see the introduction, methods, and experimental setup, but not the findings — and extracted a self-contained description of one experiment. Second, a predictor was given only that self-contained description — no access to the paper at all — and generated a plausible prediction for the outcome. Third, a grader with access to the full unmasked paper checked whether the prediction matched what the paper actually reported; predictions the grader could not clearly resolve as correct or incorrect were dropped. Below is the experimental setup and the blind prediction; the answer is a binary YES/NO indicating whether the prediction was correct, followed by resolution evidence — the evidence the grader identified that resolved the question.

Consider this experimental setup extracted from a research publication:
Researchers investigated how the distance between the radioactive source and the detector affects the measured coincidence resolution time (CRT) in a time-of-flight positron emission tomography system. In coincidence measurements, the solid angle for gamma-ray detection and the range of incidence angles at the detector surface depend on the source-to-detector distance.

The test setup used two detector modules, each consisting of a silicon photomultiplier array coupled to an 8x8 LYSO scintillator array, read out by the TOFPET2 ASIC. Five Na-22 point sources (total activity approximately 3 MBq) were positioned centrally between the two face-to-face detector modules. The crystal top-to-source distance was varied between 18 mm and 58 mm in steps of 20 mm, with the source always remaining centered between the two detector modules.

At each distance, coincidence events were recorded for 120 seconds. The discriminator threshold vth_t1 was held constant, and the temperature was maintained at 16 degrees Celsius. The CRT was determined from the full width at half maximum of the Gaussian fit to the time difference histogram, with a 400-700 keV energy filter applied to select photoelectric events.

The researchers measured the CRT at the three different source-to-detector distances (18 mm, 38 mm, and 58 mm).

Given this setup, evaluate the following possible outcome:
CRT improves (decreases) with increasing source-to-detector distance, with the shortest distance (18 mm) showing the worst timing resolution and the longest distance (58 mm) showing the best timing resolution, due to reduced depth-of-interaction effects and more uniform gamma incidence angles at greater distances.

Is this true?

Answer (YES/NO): NO